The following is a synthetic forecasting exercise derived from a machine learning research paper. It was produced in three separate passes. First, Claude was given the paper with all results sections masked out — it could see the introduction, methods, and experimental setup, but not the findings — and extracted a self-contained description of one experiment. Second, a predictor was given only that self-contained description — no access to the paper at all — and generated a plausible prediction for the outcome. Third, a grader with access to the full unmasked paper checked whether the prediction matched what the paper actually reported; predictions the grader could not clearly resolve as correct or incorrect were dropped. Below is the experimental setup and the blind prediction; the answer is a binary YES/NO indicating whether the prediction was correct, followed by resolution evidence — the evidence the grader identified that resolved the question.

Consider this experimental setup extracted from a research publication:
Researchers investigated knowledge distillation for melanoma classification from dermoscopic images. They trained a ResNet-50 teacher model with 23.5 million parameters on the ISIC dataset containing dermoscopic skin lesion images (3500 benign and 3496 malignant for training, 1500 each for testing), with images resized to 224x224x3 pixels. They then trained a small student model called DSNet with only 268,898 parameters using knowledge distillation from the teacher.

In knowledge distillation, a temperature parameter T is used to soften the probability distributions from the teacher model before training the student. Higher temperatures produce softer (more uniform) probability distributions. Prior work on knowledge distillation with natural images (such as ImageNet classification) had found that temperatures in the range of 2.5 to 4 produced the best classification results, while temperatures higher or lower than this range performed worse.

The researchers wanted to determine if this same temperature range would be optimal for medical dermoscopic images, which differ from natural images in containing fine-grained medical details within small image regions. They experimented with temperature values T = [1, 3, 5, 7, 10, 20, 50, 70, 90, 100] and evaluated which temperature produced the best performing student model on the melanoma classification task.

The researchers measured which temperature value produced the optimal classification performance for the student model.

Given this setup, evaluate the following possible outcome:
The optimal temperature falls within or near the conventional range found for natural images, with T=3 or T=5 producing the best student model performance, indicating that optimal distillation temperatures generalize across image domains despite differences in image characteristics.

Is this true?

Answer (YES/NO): NO